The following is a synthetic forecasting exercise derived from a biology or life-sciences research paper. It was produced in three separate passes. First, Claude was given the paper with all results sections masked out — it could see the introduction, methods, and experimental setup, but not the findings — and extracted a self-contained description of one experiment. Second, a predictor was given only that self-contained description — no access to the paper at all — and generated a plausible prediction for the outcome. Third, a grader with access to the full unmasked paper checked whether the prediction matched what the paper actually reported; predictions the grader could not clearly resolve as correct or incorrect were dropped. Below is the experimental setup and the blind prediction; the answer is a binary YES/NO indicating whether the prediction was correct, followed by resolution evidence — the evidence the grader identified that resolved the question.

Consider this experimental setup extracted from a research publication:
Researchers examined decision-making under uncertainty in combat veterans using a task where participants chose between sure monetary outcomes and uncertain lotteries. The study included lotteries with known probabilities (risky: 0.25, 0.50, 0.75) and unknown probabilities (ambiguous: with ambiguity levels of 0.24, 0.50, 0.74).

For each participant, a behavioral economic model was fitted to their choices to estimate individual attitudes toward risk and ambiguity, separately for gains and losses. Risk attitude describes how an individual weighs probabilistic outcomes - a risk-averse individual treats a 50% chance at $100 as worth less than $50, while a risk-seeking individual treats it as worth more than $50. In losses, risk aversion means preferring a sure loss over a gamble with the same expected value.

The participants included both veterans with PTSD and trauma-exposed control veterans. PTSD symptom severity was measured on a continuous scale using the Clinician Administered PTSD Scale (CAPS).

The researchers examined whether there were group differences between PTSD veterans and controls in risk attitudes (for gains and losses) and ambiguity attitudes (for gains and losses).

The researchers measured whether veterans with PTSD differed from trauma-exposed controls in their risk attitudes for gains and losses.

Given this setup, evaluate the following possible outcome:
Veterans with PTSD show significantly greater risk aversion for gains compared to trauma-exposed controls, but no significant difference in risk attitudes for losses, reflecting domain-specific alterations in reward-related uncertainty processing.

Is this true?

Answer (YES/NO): YES